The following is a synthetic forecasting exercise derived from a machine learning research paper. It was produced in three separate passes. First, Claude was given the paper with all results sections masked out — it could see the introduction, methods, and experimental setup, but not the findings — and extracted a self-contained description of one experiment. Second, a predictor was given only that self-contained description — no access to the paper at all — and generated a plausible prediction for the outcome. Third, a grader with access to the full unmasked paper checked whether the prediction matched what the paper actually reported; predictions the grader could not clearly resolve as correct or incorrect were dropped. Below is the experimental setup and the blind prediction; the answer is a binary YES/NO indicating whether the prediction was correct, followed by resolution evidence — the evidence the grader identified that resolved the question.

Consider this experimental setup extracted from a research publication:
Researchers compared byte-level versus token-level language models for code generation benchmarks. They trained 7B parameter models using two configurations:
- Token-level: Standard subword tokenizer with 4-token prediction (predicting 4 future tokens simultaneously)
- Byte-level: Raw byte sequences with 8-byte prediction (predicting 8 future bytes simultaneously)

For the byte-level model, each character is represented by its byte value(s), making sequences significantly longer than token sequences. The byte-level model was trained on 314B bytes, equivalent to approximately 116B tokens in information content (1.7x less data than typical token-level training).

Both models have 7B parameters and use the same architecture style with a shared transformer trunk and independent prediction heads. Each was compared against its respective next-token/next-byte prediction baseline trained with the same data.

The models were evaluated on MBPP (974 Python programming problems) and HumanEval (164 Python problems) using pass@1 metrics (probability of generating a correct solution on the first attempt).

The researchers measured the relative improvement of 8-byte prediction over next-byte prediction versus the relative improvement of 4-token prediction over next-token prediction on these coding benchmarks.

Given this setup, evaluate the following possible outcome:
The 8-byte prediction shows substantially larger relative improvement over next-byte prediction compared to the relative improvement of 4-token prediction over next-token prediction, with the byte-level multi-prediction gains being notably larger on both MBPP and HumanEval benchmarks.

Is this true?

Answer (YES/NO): YES